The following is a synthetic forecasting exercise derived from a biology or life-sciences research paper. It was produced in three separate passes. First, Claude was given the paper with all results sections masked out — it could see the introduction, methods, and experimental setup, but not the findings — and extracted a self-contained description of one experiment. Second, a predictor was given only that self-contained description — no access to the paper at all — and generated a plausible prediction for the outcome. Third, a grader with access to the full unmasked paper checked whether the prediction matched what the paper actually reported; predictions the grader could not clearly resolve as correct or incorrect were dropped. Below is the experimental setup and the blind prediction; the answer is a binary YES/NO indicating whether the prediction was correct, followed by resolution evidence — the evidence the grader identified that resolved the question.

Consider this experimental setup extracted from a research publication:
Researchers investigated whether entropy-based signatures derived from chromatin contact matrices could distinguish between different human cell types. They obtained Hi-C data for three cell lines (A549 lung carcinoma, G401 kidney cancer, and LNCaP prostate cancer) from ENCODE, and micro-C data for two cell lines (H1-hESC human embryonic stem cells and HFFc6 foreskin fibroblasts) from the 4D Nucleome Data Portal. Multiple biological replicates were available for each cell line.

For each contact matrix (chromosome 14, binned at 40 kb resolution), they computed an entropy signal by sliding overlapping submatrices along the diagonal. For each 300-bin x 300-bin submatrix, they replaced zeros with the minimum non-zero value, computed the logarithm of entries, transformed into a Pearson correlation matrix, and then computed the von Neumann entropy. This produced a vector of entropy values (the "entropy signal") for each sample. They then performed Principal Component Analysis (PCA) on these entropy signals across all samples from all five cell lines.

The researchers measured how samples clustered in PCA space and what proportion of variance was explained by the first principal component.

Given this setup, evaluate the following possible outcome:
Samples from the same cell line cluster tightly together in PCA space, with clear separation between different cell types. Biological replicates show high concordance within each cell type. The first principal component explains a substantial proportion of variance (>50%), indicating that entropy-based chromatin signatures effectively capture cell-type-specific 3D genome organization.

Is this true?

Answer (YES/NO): YES